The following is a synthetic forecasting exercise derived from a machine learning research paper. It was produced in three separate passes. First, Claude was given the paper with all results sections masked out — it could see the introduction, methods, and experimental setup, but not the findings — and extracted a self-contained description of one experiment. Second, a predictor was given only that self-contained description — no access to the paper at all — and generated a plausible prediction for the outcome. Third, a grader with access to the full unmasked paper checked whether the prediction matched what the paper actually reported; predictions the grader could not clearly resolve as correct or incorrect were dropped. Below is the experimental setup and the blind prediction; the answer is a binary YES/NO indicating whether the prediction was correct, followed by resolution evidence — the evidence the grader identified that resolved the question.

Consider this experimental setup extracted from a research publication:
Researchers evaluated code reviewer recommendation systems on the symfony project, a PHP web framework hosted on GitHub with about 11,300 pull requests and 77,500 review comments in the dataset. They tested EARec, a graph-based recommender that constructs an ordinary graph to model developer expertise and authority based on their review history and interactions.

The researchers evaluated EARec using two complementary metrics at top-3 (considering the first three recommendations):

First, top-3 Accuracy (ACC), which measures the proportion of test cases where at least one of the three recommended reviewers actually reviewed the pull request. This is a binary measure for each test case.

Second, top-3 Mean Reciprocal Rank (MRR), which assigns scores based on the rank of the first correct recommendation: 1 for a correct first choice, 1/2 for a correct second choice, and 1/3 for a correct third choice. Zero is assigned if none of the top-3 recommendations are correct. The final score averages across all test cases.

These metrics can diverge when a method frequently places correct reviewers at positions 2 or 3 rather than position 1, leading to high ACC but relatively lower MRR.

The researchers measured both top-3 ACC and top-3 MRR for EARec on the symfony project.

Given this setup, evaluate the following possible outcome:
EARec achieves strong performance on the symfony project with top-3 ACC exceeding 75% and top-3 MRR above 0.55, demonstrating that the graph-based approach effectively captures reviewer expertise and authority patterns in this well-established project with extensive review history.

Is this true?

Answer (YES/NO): YES